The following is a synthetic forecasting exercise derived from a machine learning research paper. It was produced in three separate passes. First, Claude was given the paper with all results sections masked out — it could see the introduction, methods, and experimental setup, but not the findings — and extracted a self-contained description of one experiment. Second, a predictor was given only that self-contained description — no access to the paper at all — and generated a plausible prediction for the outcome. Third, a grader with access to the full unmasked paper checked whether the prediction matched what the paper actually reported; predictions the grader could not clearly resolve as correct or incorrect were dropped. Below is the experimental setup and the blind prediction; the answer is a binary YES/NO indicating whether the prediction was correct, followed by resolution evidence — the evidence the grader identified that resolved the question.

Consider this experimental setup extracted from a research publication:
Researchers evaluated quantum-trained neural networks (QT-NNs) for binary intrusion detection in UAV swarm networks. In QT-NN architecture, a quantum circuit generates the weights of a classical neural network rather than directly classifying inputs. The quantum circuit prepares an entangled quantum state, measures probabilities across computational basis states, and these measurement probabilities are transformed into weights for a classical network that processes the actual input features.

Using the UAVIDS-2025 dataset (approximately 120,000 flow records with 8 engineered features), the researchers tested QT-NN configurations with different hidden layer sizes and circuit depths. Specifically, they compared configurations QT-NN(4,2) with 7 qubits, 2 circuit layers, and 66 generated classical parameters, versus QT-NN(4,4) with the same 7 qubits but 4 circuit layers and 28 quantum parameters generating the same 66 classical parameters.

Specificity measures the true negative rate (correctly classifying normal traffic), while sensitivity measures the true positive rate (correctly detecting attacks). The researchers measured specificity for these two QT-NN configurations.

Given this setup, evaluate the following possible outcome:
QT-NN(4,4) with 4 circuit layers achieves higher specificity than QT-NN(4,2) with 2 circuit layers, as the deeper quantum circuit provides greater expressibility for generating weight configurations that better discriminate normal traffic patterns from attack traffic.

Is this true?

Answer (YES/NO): NO